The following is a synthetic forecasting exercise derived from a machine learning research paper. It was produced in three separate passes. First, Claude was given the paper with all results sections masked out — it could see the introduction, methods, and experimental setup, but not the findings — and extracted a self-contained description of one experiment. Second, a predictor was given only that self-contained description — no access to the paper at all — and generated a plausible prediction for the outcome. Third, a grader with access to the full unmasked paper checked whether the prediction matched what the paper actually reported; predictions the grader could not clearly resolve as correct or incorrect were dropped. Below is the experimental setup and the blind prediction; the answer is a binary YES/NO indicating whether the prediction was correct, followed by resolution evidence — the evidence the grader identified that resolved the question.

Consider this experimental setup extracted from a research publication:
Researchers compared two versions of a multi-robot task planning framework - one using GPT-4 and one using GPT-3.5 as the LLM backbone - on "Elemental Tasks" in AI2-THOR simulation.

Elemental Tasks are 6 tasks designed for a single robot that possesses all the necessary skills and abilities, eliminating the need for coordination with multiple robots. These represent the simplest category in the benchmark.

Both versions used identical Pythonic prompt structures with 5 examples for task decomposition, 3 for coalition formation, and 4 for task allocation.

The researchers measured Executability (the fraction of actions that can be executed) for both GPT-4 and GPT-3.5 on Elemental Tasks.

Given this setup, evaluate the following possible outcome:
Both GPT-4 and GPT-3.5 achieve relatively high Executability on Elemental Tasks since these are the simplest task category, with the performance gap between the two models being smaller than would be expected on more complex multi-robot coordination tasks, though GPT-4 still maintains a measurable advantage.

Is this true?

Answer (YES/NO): YES